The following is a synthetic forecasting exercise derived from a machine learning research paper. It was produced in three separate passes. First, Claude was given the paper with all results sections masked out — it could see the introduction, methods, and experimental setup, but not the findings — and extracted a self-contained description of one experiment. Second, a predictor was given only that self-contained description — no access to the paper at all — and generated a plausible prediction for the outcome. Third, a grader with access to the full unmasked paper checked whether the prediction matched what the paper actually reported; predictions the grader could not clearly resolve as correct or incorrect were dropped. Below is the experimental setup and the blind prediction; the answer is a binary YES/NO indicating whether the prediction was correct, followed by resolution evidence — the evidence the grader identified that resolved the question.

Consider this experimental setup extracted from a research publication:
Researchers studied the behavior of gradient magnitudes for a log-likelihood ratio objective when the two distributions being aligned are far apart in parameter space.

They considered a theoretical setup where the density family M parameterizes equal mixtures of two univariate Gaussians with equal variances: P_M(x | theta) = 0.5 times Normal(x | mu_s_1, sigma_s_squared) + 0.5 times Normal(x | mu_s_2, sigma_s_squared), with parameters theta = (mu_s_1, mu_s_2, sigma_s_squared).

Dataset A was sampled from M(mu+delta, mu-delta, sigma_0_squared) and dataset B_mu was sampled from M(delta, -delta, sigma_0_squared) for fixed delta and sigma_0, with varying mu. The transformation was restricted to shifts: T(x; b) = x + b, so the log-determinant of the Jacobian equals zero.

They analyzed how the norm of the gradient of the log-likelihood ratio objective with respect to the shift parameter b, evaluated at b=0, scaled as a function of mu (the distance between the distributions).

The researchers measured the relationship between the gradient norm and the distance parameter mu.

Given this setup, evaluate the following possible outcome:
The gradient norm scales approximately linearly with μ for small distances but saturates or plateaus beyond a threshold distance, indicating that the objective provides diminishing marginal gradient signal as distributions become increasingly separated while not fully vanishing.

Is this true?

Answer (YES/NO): NO